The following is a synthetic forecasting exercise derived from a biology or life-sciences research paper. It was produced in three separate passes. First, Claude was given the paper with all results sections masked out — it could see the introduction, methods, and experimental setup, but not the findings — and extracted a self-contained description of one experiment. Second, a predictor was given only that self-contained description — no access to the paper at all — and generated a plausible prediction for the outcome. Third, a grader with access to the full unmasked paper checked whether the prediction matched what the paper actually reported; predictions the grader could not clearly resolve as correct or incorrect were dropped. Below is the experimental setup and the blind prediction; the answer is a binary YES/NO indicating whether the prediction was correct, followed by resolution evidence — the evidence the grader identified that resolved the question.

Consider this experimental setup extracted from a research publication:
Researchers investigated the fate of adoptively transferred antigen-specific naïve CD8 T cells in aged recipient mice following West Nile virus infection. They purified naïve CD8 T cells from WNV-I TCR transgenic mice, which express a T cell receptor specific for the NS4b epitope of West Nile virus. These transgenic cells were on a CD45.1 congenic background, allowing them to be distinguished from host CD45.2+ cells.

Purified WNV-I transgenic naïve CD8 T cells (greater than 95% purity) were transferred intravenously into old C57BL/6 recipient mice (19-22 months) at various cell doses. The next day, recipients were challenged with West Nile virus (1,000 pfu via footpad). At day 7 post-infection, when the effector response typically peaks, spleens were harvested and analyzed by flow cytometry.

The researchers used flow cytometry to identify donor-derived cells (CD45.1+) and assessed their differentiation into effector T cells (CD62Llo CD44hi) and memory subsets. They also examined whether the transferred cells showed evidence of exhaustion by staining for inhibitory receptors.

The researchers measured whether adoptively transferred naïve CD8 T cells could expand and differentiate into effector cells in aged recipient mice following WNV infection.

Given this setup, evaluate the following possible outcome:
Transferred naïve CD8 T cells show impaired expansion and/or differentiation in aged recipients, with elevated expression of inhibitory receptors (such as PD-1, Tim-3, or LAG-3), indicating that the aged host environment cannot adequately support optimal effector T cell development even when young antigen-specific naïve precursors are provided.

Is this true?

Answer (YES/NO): NO